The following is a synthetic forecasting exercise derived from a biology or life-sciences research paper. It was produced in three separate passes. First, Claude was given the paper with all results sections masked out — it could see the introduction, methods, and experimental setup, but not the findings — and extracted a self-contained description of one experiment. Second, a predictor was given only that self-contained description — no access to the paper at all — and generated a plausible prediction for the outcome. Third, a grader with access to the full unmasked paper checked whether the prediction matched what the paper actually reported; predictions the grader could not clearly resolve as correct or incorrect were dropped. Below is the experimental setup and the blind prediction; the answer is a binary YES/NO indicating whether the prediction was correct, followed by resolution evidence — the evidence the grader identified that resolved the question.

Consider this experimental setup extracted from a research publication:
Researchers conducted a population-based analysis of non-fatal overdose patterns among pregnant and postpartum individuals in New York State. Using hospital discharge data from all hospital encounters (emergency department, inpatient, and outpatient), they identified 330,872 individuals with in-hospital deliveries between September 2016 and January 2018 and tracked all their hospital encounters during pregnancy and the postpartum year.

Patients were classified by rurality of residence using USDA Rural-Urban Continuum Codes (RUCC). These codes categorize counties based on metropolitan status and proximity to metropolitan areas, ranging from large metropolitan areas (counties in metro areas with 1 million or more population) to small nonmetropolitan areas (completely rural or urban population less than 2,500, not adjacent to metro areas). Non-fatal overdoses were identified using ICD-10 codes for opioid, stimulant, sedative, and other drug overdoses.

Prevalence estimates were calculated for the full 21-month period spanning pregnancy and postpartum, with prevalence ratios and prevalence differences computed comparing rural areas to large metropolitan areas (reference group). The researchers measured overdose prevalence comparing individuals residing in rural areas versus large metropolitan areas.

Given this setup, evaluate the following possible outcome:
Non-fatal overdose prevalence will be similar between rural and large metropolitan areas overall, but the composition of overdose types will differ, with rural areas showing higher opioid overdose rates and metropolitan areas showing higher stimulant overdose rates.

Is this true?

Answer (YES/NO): NO